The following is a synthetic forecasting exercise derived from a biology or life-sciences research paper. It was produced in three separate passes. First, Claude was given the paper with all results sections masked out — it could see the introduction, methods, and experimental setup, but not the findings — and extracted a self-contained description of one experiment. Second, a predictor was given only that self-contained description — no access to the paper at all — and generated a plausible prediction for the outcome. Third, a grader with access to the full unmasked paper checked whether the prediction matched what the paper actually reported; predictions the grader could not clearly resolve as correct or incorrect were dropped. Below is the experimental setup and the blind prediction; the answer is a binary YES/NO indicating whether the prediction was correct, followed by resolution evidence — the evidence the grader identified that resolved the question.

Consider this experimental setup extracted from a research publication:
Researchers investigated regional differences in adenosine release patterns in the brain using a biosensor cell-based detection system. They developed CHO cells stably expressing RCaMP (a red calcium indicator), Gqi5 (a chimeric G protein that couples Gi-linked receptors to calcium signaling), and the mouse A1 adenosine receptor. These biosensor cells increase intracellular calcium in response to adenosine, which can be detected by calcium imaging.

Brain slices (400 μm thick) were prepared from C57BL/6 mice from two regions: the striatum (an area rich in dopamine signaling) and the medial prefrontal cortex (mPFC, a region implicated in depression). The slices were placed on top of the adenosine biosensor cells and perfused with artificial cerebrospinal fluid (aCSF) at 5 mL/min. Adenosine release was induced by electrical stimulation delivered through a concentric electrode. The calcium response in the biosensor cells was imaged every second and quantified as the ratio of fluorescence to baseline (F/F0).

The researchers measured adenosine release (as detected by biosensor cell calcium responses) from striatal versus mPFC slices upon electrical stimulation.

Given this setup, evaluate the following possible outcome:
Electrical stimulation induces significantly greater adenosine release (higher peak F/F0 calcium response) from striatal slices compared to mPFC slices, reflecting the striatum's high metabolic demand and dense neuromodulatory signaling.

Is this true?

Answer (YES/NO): NO